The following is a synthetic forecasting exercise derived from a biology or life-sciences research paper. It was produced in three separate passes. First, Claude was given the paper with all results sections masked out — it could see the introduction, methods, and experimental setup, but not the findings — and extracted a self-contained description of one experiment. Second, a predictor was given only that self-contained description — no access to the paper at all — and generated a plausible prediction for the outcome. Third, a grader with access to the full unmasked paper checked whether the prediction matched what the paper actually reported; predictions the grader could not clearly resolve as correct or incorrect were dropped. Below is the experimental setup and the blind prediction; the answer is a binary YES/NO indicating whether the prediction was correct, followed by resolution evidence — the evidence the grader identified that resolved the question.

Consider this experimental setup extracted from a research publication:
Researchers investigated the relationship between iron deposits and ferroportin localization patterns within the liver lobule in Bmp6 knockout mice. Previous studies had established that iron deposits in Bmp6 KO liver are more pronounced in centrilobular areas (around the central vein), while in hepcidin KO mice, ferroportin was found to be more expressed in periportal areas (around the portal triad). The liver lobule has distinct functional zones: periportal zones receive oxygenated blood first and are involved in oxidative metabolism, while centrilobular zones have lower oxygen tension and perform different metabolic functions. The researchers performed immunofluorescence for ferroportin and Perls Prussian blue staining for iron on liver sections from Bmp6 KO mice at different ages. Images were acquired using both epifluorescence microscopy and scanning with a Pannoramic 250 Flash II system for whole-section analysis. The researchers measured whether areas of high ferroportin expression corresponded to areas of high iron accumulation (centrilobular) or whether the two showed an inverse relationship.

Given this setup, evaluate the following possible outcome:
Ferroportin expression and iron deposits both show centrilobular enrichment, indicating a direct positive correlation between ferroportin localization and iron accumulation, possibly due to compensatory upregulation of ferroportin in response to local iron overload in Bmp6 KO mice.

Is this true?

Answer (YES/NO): NO